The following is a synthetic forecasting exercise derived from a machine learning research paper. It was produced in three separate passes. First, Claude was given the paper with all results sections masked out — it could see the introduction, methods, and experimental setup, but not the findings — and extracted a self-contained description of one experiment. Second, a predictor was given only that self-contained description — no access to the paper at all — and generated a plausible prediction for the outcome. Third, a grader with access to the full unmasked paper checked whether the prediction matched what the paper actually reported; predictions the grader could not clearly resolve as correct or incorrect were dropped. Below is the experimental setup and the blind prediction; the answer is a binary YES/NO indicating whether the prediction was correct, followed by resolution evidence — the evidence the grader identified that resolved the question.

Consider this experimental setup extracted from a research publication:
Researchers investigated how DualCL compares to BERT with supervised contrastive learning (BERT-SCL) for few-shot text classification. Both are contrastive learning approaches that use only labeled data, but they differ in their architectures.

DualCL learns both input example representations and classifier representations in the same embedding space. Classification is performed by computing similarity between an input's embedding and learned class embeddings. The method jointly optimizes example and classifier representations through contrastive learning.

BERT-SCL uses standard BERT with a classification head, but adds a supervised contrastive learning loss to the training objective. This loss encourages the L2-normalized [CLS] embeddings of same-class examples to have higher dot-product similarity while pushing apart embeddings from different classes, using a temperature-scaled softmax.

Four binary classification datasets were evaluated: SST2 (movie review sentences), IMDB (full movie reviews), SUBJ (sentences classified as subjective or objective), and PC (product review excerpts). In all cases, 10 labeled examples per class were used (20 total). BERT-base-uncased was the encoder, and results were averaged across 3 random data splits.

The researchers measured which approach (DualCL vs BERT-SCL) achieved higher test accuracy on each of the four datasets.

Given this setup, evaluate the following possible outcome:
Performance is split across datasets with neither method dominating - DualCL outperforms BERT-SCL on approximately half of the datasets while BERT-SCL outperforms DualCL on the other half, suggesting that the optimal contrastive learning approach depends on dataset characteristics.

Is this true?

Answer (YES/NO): NO